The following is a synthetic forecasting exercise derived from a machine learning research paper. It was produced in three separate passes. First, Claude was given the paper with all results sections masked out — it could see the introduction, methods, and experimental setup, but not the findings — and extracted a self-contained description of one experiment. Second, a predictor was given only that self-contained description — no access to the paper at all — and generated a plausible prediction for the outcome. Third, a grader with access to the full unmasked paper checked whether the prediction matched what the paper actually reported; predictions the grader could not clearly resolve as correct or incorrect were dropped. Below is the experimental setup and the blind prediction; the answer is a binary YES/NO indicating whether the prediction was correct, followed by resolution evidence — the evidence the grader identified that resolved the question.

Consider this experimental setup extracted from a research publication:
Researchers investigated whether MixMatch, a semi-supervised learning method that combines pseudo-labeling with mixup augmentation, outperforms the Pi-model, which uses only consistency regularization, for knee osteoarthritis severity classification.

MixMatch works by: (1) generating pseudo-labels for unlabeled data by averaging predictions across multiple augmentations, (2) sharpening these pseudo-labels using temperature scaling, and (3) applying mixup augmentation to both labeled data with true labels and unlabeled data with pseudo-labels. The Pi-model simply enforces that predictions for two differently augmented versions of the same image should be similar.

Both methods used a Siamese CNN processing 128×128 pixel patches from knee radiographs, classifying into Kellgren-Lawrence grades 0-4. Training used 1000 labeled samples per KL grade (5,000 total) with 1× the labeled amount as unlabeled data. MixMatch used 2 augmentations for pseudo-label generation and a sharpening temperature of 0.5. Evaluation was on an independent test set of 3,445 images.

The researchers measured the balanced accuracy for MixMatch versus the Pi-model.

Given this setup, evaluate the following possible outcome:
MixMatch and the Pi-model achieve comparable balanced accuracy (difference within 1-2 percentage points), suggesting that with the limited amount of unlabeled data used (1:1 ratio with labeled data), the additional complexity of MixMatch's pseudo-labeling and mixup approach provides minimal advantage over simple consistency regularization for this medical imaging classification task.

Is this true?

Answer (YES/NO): YES